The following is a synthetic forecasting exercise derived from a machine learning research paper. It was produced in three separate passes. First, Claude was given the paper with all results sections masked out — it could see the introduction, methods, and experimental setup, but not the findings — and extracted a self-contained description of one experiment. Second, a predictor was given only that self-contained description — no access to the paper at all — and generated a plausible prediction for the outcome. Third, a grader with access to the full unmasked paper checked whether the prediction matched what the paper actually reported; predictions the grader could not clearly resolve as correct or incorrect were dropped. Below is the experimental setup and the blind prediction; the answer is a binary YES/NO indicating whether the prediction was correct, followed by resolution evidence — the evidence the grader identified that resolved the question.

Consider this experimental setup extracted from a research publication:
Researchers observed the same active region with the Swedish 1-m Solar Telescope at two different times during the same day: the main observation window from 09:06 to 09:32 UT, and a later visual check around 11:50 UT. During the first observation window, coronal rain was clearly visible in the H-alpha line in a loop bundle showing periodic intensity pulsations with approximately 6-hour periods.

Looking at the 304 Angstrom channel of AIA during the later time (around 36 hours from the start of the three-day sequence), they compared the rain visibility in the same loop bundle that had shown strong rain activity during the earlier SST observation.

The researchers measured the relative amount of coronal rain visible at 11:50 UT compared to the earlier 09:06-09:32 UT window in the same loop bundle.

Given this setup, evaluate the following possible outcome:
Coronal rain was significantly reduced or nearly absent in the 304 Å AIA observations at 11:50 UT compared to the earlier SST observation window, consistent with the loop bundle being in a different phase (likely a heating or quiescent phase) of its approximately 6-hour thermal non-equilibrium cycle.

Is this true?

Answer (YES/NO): YES